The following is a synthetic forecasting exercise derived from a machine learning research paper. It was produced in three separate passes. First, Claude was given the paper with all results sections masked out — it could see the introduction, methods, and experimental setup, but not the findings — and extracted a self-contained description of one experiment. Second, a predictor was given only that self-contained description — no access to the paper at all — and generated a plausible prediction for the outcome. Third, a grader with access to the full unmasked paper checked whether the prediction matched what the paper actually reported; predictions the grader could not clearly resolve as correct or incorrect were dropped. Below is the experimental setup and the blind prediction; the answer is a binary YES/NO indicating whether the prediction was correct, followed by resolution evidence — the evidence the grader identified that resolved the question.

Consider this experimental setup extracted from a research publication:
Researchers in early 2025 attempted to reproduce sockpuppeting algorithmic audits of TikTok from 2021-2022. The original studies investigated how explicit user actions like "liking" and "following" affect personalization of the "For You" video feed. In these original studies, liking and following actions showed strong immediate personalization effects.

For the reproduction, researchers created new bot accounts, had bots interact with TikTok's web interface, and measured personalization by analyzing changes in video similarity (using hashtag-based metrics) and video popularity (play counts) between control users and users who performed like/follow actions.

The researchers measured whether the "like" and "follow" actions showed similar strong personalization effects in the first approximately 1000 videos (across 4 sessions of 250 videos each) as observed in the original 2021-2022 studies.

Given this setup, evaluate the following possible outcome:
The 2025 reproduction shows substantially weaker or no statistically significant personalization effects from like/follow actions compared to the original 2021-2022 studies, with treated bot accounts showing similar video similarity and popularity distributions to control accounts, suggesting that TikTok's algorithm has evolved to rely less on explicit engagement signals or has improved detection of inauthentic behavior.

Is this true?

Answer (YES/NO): YES